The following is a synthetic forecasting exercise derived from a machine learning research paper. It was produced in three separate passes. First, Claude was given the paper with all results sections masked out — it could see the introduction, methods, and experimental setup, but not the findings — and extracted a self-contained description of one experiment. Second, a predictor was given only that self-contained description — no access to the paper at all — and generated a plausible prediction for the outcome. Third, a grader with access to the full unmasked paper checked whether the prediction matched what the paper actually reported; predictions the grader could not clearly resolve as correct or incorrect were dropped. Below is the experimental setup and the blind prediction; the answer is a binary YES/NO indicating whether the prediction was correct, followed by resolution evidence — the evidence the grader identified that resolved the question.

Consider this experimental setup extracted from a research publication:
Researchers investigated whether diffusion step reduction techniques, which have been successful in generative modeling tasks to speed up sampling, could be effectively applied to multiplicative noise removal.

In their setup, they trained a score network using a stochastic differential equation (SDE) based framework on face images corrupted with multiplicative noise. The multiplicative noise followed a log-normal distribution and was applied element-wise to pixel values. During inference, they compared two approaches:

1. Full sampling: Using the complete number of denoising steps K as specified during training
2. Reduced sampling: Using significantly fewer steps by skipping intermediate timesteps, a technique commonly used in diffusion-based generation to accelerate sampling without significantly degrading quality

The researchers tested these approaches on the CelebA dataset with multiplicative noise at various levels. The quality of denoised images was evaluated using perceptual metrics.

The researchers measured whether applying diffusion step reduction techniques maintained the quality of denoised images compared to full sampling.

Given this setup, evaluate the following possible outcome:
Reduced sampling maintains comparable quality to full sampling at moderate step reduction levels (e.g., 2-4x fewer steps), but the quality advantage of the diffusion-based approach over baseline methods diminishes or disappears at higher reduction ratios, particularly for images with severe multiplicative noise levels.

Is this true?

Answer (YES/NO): NO